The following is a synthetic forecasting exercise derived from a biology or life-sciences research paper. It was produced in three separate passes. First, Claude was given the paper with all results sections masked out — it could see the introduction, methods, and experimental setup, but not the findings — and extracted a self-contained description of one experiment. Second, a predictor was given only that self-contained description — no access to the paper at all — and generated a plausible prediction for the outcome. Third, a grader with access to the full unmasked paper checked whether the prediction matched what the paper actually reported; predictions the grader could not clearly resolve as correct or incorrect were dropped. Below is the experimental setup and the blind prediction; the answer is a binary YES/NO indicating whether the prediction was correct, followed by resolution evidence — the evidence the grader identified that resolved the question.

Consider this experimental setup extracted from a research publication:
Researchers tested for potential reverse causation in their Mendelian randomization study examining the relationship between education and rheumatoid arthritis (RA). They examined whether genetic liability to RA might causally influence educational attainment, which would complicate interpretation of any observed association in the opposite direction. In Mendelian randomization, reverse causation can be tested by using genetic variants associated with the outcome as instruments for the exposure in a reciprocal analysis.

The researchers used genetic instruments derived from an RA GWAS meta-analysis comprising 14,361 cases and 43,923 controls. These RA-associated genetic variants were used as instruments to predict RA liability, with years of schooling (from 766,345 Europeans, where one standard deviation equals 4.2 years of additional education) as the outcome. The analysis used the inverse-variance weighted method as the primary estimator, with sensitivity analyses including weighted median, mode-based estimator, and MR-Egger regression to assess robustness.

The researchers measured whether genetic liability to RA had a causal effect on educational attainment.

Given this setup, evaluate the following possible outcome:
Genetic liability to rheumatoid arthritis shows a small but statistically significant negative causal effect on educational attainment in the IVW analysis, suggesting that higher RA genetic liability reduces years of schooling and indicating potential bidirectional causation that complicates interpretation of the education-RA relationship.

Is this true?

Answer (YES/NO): NO